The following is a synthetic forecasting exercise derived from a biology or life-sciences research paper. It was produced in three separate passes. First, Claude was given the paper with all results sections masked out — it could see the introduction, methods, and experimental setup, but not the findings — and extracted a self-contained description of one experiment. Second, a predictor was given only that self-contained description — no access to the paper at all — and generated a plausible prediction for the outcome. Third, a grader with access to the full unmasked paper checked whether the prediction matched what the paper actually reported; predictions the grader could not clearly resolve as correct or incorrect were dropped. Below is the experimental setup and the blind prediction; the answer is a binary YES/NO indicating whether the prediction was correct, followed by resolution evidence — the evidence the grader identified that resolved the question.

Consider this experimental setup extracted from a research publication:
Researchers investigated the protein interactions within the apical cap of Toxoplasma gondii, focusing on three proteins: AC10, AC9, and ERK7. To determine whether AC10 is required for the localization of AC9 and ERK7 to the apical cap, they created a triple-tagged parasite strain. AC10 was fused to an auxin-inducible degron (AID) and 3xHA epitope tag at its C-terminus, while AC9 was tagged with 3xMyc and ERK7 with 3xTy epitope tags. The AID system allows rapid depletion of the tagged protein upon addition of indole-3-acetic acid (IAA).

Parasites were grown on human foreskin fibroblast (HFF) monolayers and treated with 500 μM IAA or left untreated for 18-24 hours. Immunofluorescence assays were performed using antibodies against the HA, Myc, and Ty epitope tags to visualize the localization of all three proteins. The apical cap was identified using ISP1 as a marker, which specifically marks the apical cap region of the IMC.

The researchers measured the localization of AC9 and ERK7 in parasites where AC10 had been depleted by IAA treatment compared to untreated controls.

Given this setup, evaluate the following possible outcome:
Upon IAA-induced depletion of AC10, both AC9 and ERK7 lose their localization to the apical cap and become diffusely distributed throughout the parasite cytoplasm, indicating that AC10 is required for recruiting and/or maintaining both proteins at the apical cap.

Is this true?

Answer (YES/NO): NO